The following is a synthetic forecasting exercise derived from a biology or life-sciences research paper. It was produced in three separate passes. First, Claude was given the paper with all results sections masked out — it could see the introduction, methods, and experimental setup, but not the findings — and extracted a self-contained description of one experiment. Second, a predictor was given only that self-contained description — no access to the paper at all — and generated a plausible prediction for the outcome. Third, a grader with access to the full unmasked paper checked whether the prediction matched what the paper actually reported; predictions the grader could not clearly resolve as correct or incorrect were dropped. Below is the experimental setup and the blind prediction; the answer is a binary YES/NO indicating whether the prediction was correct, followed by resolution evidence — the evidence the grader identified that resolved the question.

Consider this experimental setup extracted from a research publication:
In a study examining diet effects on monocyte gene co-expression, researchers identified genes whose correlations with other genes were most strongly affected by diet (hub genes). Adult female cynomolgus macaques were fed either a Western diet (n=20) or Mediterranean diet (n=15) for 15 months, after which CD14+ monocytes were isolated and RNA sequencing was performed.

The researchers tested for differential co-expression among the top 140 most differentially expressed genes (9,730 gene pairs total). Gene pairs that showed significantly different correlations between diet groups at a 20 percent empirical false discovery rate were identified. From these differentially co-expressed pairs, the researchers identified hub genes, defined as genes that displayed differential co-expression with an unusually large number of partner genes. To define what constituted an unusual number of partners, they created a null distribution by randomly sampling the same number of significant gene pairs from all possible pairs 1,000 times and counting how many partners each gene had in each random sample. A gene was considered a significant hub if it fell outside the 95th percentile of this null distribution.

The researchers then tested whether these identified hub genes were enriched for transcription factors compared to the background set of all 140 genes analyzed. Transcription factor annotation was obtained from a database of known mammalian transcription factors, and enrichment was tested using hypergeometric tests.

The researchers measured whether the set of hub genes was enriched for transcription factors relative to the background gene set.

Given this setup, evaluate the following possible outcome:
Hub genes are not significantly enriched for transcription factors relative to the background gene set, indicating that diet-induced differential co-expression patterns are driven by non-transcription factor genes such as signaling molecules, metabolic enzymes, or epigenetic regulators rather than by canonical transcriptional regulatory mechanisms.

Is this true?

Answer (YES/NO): NO